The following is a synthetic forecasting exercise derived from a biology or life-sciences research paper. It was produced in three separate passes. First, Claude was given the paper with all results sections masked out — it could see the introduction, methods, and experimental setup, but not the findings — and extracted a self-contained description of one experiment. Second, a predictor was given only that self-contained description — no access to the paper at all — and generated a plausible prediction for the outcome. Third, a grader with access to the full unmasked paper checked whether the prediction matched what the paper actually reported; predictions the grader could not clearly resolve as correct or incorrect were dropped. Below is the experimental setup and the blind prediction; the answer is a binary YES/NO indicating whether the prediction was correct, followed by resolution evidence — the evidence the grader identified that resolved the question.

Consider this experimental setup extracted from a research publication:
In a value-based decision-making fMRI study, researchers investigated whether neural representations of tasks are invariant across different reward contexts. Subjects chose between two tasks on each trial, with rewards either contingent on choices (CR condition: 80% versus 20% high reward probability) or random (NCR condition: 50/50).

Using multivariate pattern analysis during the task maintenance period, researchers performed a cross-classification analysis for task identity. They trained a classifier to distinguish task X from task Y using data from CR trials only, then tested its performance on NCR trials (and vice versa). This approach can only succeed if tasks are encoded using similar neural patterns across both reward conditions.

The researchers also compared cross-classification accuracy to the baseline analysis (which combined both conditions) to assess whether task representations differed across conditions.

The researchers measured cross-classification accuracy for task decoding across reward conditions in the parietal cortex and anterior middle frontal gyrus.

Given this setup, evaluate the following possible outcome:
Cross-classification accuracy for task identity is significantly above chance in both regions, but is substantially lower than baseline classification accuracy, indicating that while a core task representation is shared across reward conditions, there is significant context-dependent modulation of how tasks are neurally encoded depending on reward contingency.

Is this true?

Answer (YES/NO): NO